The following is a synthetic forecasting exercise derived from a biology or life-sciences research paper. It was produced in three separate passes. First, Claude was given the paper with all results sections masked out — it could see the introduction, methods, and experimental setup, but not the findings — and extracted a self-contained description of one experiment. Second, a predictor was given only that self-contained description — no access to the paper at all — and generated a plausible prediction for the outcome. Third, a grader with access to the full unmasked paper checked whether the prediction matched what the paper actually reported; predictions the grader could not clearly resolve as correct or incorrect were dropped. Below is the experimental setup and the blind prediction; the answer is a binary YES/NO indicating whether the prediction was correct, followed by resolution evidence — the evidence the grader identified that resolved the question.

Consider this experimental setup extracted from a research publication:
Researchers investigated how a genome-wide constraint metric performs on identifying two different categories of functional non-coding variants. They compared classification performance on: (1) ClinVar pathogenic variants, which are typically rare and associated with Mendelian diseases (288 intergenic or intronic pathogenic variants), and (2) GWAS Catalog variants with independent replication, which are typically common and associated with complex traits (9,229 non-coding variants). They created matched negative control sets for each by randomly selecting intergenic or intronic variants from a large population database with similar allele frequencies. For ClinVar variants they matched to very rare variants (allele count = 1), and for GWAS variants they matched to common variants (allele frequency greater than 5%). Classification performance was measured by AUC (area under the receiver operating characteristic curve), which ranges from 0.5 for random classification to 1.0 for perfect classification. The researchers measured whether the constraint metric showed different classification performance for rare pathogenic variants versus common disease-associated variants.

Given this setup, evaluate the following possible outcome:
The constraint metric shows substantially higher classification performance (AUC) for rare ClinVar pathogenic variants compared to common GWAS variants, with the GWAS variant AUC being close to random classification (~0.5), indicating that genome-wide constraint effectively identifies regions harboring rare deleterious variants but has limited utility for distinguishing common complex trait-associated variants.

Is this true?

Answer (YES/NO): NO